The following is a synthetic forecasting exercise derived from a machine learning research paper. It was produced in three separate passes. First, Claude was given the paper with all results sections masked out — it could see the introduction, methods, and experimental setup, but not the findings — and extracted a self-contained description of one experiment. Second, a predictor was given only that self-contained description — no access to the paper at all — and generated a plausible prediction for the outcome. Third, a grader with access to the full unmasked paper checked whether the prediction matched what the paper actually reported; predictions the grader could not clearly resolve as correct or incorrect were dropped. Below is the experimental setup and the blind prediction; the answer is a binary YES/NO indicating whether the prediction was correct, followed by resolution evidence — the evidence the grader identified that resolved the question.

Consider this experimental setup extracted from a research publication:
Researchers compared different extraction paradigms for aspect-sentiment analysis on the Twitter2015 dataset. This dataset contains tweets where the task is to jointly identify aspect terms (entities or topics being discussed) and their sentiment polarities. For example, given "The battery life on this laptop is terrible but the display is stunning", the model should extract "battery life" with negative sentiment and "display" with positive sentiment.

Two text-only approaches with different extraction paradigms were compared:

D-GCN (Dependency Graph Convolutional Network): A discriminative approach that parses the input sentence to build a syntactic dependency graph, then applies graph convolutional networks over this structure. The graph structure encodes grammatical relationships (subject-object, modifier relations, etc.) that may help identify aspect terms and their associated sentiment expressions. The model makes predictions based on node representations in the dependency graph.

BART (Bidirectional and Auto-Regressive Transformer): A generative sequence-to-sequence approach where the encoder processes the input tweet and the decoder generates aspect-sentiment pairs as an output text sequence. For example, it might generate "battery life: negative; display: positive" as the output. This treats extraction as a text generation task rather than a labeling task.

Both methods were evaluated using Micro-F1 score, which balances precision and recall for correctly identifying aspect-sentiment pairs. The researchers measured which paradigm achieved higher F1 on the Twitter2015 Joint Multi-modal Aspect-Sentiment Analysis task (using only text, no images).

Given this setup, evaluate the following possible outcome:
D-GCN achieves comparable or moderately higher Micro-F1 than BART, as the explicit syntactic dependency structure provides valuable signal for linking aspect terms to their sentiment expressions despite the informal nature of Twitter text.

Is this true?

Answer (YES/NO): NO